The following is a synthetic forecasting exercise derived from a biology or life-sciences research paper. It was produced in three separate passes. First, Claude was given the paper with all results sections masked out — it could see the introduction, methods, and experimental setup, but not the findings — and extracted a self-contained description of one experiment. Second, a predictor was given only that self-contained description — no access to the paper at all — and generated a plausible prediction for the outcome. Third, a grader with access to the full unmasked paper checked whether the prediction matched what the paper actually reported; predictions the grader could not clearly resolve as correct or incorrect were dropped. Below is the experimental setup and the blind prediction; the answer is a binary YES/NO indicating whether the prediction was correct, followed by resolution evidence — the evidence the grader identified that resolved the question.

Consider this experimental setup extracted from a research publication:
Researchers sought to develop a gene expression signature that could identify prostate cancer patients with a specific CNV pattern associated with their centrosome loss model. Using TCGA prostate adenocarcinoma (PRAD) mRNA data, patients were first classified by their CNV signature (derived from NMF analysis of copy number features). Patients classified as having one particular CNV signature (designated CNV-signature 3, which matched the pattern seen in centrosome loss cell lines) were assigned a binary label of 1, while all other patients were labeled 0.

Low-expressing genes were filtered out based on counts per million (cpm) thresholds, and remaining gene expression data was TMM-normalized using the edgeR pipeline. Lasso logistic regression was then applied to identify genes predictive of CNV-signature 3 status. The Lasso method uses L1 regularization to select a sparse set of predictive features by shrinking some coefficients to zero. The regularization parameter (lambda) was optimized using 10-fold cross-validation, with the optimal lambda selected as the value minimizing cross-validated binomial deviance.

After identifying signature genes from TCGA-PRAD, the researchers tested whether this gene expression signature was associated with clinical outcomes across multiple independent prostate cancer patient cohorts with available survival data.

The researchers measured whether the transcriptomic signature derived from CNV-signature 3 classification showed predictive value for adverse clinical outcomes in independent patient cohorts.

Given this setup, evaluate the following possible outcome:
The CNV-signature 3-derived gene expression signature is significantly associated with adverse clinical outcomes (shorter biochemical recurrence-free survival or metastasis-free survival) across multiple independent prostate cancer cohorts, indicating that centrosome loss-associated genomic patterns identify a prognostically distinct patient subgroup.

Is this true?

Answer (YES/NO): YES